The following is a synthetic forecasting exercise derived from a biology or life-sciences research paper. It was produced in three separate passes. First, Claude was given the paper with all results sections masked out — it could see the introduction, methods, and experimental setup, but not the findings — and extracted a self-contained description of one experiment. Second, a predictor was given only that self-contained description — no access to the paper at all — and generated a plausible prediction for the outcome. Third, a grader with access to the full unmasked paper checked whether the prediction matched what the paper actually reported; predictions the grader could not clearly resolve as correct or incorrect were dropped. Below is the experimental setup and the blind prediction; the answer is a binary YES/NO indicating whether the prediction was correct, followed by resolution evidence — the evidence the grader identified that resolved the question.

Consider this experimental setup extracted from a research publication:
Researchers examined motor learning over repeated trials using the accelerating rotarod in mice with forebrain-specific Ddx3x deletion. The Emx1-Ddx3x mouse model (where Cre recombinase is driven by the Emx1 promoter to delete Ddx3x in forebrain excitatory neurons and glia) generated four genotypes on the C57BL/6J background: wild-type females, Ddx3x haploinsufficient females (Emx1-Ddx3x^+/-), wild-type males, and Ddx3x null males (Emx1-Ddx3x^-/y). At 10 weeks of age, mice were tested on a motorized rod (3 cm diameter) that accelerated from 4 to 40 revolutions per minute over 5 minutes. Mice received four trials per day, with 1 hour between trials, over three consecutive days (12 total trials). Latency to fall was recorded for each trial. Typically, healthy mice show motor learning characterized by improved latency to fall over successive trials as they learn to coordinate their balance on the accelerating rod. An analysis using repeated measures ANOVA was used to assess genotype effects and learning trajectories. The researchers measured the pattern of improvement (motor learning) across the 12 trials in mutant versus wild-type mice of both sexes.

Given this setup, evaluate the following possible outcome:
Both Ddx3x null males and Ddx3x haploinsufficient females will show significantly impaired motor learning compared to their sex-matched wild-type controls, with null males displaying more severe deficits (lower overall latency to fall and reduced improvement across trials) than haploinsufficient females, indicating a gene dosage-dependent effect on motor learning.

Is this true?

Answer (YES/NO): NO